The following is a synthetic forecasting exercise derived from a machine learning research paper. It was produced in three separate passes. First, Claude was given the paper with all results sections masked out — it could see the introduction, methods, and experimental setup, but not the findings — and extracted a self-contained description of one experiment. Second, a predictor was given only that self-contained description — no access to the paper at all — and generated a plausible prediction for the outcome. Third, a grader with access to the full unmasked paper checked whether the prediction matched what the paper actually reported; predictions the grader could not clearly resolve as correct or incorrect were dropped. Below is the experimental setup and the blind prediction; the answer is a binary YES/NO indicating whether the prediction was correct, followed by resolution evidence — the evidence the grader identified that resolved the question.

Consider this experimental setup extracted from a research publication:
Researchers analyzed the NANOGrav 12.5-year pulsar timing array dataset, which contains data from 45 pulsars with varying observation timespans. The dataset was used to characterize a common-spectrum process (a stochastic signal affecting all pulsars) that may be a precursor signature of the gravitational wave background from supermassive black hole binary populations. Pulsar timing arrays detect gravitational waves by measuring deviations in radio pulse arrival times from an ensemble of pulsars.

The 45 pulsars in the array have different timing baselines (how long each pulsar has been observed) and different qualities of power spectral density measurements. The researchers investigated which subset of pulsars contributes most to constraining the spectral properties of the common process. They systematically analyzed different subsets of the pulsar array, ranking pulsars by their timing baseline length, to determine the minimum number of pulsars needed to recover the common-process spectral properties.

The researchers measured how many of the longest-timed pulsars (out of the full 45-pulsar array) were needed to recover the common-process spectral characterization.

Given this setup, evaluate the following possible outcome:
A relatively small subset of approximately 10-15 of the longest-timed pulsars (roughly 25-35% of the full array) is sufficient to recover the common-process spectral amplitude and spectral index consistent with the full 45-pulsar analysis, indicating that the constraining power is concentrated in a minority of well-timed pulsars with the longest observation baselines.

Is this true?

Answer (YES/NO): YES